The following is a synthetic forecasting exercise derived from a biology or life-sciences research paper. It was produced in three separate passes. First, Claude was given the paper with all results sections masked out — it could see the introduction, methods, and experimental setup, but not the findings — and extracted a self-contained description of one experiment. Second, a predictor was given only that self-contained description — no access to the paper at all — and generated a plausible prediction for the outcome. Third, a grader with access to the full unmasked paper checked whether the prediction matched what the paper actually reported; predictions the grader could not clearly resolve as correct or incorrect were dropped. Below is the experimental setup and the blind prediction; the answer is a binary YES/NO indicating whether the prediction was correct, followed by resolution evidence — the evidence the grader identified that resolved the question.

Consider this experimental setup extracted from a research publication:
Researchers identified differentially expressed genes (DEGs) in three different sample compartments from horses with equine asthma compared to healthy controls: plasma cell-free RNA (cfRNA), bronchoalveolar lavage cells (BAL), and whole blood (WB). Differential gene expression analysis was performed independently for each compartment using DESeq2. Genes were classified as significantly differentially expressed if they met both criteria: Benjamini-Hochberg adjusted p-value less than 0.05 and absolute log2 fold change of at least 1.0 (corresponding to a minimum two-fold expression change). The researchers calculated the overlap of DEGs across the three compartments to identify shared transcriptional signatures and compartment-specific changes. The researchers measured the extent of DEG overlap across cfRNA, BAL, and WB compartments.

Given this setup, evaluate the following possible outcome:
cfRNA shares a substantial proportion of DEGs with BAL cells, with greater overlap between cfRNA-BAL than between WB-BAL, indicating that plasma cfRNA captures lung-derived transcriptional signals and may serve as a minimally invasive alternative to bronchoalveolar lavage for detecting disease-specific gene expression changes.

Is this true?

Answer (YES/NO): NO